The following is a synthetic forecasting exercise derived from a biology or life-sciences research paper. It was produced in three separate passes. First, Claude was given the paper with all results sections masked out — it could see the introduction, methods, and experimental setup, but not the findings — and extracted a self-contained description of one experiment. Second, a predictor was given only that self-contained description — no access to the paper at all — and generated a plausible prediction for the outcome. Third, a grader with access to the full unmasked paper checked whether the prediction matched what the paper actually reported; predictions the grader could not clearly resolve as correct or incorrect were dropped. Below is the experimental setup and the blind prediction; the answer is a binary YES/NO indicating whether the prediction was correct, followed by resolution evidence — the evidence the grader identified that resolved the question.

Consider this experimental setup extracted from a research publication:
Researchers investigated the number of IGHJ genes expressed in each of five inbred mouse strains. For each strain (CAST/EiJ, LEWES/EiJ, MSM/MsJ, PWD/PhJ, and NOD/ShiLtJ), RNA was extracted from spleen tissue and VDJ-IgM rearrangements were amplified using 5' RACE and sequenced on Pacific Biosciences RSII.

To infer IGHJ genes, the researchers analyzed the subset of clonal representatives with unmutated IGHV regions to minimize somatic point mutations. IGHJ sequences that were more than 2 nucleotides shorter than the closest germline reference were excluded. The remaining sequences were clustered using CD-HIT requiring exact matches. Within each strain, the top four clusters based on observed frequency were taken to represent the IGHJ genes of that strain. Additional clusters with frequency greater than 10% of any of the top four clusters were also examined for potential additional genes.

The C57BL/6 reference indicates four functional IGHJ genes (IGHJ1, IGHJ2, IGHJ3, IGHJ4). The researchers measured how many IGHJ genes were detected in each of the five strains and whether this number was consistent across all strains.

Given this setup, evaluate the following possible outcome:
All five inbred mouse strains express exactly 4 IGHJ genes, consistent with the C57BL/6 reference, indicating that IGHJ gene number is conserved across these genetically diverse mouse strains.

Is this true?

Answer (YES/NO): YES